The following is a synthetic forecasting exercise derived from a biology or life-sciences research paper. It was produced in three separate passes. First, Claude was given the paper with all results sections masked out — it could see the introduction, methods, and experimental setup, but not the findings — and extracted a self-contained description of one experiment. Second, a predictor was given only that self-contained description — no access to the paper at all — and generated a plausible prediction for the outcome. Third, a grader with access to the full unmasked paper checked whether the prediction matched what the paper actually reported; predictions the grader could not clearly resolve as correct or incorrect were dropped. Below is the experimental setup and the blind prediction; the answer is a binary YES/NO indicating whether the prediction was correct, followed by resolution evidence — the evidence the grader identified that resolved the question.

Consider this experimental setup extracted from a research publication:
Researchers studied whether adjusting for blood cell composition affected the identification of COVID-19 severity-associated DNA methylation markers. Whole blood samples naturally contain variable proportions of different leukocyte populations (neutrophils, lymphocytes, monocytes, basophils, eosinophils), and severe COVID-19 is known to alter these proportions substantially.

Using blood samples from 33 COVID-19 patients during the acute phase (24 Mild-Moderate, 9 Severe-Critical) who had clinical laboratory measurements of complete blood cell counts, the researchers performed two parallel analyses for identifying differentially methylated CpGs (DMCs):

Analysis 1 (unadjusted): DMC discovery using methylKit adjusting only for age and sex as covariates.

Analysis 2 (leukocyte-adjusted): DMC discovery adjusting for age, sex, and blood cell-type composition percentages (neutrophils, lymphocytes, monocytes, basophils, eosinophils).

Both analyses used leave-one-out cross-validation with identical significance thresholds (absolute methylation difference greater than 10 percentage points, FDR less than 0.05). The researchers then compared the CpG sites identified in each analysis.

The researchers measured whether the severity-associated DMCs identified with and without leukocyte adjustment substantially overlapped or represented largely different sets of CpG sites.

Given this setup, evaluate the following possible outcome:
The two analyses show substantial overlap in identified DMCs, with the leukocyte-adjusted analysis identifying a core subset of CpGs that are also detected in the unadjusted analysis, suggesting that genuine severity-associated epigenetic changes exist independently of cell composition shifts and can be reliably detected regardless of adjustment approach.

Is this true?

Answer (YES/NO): NO